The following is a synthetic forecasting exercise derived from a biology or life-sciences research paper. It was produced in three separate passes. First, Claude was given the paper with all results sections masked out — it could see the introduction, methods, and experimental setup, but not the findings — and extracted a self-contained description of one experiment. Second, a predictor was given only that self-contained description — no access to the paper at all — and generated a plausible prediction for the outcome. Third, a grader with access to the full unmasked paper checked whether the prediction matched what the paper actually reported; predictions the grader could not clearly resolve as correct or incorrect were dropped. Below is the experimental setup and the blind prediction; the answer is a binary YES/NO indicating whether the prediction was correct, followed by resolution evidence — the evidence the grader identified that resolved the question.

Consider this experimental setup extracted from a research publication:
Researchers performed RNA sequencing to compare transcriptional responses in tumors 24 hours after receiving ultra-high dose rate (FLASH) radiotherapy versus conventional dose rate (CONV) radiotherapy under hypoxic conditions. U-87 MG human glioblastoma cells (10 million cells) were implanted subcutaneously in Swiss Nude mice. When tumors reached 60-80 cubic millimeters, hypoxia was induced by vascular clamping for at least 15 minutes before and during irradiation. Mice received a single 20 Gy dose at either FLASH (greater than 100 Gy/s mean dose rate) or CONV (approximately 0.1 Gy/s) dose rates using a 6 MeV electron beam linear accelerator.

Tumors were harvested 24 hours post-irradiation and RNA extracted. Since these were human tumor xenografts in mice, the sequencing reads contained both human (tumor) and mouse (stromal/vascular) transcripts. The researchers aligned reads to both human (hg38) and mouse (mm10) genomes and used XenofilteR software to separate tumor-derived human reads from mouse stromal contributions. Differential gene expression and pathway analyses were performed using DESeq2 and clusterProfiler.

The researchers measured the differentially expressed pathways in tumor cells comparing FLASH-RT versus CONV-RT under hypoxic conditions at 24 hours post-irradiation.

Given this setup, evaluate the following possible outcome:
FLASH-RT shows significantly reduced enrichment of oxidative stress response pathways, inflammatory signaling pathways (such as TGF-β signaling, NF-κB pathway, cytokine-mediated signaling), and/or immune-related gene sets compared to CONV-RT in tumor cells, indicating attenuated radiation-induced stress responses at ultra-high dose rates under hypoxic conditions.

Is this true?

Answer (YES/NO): NO